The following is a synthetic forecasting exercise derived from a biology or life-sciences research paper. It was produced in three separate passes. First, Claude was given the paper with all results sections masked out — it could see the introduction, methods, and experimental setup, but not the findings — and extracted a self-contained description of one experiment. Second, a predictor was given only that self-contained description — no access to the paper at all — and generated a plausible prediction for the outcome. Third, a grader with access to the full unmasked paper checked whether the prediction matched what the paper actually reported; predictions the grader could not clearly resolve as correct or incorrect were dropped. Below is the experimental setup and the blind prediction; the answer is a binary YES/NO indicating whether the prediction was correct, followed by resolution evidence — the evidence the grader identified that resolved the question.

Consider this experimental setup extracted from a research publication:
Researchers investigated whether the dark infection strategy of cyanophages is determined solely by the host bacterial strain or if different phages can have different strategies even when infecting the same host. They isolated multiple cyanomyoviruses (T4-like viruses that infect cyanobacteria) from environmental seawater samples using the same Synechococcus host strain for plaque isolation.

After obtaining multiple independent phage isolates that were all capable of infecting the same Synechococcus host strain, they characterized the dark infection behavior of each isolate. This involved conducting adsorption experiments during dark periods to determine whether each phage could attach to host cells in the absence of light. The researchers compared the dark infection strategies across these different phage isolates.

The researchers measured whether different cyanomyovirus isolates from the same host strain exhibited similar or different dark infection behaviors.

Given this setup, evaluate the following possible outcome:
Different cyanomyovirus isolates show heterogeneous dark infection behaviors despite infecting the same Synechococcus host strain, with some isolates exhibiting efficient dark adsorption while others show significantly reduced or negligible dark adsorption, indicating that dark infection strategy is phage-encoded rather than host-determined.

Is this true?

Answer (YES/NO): NO